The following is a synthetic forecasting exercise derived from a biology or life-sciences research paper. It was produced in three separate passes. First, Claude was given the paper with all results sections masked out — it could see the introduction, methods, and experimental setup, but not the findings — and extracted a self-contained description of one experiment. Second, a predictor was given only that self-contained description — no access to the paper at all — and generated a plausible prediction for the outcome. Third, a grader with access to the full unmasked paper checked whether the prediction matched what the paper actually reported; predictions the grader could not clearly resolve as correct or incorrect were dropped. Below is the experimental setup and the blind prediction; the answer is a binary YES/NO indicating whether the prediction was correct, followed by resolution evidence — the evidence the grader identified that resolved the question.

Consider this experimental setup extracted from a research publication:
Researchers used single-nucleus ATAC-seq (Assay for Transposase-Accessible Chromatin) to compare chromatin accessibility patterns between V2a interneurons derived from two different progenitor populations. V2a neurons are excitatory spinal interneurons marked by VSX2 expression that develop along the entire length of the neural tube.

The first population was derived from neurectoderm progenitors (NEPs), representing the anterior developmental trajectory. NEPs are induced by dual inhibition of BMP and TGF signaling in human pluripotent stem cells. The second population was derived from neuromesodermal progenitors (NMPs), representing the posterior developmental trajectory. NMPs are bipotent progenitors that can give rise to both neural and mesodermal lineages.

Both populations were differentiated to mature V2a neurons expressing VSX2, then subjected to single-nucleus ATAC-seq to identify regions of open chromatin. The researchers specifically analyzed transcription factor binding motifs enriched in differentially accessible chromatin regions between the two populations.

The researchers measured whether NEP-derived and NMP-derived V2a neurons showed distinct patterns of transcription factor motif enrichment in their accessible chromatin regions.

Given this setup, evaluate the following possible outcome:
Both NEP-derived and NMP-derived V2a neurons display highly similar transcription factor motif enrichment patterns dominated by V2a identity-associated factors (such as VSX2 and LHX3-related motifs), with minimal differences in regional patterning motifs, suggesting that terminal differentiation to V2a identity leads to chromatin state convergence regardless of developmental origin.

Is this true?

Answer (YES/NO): NO